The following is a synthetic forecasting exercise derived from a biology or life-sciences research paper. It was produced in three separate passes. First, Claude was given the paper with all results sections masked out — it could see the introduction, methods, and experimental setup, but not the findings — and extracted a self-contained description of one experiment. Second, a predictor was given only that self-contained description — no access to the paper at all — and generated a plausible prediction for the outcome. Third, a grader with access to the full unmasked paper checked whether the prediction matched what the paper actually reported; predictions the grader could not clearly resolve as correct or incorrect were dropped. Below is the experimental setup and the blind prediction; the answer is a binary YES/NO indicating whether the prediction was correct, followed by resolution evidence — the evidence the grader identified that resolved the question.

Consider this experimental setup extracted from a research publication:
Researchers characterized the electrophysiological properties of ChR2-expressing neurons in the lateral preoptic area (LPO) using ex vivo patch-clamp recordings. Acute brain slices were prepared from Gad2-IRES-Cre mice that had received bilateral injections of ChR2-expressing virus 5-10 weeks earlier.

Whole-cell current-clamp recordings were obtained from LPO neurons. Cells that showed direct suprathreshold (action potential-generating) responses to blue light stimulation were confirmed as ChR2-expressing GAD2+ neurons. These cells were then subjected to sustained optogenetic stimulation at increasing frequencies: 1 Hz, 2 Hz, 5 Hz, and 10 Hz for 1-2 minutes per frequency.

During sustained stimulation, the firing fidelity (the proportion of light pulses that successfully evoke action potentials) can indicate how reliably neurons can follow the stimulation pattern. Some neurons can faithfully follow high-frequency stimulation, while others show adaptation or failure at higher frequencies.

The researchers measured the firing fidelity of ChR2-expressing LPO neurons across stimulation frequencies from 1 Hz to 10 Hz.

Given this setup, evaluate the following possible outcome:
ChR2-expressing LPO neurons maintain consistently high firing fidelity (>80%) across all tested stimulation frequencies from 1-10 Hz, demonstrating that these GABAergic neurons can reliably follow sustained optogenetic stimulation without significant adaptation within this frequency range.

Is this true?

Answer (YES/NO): YES